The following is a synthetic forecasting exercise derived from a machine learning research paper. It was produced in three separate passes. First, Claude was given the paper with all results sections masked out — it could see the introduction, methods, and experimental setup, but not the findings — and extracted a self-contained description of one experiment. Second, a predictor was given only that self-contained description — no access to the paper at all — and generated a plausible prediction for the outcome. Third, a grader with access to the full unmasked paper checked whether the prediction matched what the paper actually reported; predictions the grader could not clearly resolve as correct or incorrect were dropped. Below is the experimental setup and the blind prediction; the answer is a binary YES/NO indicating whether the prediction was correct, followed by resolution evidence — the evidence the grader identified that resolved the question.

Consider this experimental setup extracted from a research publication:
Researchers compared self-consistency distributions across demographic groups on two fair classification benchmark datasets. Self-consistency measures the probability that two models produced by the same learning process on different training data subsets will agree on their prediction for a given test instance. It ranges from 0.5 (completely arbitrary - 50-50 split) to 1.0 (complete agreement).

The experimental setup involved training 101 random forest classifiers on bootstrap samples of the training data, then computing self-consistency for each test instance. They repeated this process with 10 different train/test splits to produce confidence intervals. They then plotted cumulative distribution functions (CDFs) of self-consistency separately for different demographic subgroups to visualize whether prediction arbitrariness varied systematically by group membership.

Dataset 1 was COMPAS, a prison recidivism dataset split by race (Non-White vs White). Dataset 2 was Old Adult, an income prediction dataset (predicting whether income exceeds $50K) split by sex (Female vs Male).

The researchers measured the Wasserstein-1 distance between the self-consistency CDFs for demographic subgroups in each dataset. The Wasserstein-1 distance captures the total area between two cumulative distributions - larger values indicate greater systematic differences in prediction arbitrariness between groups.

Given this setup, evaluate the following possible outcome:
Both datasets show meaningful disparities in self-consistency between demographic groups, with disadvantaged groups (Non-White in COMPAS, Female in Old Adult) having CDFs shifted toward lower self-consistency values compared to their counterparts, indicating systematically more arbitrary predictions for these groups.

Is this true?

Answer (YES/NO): NO